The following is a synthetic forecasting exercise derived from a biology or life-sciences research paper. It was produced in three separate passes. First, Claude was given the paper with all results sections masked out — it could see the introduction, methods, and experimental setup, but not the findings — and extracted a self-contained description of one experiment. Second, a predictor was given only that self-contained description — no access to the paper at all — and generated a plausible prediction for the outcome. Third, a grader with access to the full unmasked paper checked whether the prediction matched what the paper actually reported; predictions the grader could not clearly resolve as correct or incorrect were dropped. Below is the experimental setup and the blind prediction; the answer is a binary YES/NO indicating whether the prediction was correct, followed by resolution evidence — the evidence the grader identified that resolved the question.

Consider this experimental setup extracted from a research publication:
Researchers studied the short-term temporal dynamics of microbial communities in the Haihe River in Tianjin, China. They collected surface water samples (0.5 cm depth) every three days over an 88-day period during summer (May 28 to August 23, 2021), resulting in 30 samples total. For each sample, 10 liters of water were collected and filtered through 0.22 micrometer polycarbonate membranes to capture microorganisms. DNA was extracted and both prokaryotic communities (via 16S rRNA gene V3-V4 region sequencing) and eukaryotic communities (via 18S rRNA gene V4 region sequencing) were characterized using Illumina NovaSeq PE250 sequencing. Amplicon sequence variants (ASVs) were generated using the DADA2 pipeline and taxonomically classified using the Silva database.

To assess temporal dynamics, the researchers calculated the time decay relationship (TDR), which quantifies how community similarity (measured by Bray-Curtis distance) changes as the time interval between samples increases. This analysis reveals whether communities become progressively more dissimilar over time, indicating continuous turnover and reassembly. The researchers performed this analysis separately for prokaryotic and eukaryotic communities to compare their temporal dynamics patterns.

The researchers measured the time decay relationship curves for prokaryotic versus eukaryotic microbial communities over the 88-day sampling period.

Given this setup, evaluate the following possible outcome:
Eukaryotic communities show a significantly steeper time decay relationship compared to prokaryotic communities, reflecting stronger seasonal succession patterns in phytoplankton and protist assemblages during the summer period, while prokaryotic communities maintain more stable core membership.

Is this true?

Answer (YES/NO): NO